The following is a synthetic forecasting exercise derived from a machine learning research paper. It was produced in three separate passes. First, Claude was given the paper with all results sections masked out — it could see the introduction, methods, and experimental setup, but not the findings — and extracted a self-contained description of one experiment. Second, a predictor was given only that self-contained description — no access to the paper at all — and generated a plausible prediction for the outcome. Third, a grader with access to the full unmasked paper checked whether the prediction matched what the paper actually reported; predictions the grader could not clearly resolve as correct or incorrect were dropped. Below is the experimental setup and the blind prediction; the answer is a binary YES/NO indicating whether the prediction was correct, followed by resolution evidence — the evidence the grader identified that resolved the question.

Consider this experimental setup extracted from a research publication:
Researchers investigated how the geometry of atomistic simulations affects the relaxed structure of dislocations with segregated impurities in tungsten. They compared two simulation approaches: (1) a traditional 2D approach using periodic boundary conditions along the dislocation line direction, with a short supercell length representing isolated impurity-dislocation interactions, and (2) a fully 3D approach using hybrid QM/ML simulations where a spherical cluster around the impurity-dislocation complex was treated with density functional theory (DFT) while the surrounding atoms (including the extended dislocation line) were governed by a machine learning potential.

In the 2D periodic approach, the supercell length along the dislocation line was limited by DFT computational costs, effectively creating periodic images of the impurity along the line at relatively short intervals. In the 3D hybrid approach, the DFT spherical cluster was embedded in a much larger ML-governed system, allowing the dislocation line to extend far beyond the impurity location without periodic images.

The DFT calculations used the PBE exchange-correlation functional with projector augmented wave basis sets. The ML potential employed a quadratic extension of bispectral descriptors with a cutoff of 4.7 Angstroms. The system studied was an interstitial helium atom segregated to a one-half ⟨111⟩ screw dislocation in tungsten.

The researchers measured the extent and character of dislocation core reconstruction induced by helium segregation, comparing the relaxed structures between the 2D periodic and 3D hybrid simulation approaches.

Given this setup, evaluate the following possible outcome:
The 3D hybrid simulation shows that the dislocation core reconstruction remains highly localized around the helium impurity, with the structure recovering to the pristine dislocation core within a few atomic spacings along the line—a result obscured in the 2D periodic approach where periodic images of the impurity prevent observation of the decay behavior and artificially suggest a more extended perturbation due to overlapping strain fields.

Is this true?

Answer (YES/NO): NO